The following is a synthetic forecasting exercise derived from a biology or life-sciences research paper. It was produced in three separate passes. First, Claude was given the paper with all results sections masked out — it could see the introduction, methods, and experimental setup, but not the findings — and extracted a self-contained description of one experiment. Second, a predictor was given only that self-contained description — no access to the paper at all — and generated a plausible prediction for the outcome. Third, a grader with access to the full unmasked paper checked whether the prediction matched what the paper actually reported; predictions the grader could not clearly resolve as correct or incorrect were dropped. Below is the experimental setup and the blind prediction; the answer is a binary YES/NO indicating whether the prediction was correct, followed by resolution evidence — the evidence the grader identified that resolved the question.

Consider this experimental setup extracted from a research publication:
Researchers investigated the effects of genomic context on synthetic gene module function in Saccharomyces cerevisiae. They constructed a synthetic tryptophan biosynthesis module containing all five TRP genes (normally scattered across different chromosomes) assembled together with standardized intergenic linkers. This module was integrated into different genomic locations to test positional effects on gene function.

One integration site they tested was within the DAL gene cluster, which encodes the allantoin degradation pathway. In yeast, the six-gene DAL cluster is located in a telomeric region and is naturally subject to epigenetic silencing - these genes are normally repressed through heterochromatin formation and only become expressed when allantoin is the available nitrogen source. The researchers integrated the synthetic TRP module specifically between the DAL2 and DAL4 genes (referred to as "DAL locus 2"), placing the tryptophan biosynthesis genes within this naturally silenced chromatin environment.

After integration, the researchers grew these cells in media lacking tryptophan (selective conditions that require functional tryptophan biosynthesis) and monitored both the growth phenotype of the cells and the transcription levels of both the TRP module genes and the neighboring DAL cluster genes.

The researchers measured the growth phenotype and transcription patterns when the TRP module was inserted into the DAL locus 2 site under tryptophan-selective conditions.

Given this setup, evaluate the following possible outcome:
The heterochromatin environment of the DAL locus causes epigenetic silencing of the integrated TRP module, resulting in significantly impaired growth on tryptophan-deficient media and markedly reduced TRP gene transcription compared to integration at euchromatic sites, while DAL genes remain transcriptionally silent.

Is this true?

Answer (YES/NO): NO